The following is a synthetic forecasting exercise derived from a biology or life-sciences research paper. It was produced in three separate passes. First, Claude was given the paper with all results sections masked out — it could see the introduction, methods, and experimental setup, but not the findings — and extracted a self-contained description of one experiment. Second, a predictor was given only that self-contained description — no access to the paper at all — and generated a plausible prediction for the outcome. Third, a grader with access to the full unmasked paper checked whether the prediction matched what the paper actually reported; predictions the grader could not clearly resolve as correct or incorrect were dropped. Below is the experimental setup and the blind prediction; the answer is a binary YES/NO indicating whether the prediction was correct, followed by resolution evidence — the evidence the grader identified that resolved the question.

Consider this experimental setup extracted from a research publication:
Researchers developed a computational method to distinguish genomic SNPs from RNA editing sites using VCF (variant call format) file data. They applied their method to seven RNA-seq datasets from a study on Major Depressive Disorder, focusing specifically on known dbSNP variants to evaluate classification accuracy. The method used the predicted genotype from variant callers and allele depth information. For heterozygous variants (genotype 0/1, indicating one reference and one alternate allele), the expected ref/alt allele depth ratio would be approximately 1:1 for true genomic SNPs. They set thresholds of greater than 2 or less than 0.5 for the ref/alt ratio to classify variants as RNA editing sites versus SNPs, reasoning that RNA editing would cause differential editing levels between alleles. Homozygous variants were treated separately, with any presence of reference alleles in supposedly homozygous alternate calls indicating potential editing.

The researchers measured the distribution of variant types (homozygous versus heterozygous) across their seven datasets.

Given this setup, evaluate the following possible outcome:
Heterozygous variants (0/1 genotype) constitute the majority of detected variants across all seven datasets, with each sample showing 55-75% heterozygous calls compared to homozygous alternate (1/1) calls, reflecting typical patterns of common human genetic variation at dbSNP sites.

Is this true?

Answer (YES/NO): NO